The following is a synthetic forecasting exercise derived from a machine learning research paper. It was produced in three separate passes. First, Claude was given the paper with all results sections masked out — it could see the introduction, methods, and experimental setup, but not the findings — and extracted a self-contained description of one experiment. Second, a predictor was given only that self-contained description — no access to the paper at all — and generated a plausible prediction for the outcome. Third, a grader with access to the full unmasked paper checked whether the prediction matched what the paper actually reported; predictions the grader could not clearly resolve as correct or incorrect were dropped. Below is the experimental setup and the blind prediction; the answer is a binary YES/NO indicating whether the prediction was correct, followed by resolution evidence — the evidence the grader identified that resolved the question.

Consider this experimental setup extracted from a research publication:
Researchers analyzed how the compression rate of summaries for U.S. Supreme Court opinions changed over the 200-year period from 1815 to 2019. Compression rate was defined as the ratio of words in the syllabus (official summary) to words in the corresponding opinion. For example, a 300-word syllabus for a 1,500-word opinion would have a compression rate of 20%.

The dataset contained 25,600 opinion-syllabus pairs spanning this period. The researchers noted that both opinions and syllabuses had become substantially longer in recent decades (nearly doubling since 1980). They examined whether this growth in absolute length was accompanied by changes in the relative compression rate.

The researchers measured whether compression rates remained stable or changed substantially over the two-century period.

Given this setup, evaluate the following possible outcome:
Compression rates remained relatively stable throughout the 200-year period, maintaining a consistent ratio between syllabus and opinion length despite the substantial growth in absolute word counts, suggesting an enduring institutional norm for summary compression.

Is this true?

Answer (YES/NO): YES